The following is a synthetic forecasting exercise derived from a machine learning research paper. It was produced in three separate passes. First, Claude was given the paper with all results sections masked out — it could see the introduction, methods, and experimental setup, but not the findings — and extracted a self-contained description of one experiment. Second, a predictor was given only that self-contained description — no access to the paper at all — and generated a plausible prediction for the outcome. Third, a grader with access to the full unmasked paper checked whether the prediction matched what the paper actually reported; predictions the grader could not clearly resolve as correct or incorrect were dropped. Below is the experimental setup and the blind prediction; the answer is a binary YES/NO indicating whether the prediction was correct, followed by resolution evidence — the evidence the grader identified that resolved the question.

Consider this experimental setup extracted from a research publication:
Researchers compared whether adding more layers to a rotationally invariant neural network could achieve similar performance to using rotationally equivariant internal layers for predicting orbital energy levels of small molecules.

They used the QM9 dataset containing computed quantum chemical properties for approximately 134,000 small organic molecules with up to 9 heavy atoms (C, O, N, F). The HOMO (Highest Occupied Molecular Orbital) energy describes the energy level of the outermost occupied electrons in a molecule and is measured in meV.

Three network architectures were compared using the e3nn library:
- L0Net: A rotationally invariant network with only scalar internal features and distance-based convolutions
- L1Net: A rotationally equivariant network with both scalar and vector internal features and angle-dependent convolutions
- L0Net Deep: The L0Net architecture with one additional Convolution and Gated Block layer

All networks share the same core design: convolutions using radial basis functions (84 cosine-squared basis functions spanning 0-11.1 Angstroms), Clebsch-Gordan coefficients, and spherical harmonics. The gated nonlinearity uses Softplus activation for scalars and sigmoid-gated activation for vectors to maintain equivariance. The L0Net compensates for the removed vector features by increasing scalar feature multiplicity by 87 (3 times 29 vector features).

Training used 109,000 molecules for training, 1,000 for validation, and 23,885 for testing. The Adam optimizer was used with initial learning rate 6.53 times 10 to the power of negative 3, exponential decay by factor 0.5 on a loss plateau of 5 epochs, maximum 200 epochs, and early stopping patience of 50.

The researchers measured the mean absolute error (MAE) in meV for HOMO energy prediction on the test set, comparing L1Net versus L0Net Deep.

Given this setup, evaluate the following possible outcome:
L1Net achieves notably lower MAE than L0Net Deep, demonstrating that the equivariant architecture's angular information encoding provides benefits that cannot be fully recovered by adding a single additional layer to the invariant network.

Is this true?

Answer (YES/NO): NO